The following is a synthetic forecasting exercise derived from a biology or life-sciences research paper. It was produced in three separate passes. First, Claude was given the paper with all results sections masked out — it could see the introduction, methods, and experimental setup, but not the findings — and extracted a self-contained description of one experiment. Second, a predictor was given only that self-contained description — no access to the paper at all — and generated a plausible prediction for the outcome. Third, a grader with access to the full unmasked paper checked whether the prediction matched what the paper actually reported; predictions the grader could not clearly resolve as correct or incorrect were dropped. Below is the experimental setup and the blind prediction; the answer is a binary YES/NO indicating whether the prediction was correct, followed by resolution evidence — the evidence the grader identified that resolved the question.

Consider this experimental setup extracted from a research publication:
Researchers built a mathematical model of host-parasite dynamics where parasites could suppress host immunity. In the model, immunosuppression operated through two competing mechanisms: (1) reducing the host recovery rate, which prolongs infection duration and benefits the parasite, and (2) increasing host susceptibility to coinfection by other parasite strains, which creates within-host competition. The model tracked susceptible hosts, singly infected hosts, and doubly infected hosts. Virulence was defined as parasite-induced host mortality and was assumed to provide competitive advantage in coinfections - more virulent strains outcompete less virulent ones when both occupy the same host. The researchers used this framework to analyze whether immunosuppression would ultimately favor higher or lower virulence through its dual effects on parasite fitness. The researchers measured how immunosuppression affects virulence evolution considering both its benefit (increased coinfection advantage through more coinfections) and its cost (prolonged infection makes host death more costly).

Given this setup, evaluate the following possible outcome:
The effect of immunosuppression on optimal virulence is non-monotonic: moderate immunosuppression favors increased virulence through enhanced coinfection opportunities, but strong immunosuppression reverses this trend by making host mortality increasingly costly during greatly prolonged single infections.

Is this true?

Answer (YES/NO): NO